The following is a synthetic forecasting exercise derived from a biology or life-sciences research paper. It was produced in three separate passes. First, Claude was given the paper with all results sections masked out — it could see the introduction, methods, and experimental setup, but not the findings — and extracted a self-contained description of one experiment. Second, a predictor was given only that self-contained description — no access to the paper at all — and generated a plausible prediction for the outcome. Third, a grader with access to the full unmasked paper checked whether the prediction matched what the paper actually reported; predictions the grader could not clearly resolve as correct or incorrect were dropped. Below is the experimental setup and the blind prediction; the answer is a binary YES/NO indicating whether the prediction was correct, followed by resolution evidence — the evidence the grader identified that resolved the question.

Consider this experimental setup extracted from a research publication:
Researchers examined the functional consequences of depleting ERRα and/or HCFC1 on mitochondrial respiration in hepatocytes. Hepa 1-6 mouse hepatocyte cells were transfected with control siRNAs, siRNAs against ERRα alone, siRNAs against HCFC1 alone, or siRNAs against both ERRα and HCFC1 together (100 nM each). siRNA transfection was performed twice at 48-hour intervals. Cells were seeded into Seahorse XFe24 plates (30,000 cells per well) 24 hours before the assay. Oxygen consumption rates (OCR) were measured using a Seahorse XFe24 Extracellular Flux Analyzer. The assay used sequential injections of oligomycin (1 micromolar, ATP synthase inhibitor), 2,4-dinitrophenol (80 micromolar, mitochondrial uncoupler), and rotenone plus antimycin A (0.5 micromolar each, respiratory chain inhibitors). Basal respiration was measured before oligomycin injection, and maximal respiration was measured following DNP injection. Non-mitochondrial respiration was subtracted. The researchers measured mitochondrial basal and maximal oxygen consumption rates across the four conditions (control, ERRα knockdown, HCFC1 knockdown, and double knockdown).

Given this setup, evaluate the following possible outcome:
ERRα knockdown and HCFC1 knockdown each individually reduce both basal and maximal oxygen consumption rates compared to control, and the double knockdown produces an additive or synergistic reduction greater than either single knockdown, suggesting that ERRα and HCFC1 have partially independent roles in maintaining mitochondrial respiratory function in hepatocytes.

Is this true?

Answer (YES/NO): NO